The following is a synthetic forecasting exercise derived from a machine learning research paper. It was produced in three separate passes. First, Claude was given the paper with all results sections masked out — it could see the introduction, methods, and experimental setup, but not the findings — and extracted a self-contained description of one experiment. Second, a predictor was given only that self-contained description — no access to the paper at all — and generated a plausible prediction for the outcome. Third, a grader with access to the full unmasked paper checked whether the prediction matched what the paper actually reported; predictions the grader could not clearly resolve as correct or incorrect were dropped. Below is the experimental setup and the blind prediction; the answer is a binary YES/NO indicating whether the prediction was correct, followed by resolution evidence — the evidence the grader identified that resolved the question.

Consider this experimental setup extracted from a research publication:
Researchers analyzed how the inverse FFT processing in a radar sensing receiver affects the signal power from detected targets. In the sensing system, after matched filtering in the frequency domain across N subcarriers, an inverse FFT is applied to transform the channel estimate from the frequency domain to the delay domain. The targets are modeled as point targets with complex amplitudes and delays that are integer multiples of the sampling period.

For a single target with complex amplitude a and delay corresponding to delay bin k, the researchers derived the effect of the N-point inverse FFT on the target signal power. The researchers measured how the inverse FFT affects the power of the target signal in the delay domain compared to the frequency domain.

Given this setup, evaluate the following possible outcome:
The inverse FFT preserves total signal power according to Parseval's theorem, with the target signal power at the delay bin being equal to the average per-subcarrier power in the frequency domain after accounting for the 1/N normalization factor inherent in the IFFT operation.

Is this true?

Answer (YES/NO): NO